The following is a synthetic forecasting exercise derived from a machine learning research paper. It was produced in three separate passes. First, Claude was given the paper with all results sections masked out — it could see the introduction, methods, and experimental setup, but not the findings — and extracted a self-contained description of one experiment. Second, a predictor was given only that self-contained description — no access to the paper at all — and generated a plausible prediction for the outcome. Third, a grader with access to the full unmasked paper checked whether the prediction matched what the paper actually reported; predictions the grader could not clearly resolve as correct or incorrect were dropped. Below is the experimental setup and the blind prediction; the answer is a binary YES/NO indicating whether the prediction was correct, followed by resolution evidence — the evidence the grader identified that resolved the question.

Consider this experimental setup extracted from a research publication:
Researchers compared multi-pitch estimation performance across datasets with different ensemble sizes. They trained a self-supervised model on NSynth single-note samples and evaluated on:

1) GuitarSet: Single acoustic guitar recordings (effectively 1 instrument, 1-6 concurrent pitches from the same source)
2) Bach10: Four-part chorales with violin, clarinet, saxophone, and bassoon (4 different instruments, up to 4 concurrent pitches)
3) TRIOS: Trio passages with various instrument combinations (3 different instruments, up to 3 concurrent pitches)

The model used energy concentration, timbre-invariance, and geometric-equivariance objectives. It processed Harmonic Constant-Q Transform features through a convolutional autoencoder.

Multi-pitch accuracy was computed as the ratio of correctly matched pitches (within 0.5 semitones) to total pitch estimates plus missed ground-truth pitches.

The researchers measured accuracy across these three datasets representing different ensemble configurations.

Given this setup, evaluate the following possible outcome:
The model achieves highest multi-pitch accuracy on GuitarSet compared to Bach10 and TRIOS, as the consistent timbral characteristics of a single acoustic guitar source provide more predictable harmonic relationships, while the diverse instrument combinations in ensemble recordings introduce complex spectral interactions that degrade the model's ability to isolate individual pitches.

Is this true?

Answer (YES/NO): NO